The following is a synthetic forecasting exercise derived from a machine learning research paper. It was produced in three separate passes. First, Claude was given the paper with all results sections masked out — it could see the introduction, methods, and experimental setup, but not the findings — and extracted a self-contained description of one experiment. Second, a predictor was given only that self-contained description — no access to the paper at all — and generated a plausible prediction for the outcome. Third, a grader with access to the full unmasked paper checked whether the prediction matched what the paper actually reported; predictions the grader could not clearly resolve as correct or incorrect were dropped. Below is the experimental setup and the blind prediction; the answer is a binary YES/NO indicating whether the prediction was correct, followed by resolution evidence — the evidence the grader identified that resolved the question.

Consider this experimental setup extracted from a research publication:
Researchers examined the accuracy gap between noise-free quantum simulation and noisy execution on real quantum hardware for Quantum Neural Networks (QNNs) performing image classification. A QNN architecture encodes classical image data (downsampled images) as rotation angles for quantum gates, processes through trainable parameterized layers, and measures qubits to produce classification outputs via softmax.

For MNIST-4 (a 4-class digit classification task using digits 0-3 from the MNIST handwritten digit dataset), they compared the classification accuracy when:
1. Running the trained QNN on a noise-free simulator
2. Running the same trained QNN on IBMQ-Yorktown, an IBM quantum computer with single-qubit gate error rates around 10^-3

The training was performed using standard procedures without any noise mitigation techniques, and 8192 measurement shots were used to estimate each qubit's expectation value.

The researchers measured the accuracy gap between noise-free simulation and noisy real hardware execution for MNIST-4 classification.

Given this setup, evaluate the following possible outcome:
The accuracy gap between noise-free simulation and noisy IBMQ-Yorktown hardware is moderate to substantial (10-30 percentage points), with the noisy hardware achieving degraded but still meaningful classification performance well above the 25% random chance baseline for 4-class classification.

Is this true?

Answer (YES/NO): NO